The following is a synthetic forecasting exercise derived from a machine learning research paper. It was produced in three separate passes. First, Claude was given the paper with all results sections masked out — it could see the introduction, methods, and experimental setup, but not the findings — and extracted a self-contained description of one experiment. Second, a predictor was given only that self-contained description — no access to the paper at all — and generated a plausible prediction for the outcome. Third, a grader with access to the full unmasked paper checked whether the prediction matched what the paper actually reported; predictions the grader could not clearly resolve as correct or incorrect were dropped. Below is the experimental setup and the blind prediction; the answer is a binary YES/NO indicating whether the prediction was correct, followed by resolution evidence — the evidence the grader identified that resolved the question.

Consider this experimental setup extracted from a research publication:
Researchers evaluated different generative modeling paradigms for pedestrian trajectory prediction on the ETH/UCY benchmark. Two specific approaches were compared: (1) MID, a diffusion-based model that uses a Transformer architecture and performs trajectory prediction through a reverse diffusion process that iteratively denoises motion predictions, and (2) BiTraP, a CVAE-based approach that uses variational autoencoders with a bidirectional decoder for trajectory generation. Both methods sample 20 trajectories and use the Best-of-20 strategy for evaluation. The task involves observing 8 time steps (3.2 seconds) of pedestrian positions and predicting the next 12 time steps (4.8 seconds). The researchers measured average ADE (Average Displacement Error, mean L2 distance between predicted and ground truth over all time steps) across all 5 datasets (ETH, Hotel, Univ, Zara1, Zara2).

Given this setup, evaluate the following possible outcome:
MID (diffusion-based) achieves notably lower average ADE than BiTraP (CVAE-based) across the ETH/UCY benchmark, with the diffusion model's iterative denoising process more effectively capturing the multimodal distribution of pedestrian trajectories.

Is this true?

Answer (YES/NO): NO